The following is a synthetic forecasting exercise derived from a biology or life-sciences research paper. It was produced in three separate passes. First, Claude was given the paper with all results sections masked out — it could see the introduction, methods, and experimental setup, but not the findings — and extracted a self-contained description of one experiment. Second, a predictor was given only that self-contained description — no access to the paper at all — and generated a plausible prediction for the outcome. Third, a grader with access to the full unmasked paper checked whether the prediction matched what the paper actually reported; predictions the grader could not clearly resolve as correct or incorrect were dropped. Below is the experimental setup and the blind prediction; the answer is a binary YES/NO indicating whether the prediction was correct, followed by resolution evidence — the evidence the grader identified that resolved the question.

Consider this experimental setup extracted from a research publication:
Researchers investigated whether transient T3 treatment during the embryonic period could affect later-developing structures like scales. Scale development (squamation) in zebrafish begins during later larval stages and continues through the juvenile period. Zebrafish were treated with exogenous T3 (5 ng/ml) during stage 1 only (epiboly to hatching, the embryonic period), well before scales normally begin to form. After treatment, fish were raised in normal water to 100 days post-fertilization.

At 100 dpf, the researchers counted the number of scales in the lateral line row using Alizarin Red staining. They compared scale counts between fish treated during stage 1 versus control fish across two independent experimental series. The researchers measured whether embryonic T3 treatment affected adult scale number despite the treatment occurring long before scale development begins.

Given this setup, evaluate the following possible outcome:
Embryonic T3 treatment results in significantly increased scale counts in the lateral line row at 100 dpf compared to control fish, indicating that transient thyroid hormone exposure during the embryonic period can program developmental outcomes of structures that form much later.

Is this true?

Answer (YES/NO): NO